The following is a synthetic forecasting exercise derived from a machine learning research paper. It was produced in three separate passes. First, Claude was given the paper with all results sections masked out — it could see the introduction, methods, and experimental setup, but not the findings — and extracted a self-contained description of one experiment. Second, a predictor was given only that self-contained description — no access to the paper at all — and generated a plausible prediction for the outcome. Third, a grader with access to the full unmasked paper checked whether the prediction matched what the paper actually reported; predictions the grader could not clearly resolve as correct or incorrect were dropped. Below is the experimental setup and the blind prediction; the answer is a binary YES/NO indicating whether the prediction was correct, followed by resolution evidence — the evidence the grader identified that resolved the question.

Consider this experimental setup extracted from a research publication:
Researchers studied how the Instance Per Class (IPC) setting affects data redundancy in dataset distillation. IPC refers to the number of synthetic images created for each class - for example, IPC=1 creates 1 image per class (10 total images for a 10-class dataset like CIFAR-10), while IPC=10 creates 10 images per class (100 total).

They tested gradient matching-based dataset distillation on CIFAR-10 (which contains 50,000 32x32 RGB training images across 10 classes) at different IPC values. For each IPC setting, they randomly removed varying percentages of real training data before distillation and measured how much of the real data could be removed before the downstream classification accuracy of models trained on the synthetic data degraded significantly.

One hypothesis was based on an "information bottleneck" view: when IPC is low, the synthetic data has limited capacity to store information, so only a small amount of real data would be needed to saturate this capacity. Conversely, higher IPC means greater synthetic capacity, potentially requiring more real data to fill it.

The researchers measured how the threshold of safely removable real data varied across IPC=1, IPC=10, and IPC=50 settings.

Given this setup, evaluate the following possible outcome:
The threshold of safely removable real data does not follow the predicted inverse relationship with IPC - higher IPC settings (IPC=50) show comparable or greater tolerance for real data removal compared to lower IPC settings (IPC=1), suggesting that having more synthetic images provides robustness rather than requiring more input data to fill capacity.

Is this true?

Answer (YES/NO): NO